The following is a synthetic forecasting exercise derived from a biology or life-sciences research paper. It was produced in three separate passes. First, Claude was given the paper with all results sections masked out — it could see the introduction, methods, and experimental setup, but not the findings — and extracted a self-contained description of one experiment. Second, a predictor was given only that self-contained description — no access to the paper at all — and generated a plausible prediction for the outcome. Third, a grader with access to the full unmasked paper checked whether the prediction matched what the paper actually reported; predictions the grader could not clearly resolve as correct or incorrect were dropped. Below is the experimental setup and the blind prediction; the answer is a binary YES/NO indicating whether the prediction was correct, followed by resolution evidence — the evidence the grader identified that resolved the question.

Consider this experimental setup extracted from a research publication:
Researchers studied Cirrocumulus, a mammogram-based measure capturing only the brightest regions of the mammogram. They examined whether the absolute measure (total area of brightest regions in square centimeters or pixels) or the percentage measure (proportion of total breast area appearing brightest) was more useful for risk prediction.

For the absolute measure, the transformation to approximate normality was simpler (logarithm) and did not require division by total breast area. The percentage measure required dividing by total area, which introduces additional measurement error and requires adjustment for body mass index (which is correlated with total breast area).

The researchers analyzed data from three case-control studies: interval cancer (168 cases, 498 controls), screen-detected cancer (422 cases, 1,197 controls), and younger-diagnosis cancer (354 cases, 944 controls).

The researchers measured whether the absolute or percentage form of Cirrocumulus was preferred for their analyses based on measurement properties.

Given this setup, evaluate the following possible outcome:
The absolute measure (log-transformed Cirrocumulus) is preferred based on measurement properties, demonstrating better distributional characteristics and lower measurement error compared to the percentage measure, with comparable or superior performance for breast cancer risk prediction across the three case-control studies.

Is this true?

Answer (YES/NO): YES